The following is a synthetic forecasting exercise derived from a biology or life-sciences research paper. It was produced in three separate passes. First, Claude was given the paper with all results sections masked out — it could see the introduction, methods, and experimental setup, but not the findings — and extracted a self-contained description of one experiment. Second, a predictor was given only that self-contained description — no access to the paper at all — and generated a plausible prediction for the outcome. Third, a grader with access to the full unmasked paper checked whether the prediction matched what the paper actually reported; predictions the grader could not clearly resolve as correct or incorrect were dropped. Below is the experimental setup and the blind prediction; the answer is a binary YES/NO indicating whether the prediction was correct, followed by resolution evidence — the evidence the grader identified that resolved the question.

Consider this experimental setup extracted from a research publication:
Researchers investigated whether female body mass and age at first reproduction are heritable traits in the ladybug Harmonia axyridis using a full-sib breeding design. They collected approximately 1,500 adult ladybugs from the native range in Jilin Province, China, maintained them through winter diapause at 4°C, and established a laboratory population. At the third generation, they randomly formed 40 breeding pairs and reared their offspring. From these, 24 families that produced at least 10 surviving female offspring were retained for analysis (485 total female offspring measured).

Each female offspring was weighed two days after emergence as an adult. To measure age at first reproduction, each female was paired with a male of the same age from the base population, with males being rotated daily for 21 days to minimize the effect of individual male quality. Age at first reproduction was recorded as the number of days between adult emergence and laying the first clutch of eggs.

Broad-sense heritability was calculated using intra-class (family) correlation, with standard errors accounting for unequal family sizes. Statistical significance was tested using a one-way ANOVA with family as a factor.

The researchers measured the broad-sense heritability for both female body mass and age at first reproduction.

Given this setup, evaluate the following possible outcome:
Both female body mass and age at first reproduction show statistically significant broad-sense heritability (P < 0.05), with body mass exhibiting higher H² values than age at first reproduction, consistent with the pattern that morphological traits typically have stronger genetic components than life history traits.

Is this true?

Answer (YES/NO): YES